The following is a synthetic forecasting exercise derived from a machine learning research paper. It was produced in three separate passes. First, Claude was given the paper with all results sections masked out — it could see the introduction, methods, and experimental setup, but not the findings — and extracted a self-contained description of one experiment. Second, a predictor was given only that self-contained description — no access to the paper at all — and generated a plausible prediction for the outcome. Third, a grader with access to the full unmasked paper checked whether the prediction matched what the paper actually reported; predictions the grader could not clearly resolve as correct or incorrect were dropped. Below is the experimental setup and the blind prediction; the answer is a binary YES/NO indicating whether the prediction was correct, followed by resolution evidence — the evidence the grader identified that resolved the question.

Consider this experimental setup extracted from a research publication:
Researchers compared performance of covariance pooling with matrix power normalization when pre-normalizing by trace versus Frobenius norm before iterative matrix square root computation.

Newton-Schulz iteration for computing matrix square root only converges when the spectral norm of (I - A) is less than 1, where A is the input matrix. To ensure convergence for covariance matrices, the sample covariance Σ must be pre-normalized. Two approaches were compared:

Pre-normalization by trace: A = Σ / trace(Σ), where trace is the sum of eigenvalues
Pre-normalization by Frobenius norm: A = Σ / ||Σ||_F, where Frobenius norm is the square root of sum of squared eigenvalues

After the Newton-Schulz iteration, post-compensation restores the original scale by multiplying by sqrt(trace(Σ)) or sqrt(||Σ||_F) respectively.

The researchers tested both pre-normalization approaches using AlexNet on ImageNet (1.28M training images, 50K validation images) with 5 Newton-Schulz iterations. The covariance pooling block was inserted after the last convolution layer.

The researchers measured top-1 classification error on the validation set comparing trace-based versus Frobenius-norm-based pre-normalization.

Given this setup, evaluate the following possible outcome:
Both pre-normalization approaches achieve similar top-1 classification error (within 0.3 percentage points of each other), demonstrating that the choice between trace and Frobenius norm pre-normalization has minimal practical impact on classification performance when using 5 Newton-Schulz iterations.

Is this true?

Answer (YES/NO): NO